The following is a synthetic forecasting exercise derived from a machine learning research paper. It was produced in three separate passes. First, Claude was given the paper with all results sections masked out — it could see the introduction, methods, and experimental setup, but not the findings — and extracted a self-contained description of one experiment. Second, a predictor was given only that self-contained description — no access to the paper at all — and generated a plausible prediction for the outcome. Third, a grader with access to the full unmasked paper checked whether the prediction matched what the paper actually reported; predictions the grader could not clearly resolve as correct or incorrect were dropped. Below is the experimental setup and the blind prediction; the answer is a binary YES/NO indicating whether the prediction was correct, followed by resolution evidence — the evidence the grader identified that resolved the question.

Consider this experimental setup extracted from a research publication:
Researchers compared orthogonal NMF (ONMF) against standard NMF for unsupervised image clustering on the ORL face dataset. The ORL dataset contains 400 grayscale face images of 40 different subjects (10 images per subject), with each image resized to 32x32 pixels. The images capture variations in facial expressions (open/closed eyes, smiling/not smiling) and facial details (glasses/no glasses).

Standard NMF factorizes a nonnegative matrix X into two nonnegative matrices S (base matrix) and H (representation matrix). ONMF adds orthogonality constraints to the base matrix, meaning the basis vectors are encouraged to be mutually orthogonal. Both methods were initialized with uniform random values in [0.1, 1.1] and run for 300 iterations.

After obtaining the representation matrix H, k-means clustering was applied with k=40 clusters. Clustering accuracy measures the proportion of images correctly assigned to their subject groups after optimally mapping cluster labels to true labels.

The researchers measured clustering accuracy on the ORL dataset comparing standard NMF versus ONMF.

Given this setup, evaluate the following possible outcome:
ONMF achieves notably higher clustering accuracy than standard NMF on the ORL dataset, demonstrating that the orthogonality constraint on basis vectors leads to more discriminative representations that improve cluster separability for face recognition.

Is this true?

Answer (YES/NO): NO